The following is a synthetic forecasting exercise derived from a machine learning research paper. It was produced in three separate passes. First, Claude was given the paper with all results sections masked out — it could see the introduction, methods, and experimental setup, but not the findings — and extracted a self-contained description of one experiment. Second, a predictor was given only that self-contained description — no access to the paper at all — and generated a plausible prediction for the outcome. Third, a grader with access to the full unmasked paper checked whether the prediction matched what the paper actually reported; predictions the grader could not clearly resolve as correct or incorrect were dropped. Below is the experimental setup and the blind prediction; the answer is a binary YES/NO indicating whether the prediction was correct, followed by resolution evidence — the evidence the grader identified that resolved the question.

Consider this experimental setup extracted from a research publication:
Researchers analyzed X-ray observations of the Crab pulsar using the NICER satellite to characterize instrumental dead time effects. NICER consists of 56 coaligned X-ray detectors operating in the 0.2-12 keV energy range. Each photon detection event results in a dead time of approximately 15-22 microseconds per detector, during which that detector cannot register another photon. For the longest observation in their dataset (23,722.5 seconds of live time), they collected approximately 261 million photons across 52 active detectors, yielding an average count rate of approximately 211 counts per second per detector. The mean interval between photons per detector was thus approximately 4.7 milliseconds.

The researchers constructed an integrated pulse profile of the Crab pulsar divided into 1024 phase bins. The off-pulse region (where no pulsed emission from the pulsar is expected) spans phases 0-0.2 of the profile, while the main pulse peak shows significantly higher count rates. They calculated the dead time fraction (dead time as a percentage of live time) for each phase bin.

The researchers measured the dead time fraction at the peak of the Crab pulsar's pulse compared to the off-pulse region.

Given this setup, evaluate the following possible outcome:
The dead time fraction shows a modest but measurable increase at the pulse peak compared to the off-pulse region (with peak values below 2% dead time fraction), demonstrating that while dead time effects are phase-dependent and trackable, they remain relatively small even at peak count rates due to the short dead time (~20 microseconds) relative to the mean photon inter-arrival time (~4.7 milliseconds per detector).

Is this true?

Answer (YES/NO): YES